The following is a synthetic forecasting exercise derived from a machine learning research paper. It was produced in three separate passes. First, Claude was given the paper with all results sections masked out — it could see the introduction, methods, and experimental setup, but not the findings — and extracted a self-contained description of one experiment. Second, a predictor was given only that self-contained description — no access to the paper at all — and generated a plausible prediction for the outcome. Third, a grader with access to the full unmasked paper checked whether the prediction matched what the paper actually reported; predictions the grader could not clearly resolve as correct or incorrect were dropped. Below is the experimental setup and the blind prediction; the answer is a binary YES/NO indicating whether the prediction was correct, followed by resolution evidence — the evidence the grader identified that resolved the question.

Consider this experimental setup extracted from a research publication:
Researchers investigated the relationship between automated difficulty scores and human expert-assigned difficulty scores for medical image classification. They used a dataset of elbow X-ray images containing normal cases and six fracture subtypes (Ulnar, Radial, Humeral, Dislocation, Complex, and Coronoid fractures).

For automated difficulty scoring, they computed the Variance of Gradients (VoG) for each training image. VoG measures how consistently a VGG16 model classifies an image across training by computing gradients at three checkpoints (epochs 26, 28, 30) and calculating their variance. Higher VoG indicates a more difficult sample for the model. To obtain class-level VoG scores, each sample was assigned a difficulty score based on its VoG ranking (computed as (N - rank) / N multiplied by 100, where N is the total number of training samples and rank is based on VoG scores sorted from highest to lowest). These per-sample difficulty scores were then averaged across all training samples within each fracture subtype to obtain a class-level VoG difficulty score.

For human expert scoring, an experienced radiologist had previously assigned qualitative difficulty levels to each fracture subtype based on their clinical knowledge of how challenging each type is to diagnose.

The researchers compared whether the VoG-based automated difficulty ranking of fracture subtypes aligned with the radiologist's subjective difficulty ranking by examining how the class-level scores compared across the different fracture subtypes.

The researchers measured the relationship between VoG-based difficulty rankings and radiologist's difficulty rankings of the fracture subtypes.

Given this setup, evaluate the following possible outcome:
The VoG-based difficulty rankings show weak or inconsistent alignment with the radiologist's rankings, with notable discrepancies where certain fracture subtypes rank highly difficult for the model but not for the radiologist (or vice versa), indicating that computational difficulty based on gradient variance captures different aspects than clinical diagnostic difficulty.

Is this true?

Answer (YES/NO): YES